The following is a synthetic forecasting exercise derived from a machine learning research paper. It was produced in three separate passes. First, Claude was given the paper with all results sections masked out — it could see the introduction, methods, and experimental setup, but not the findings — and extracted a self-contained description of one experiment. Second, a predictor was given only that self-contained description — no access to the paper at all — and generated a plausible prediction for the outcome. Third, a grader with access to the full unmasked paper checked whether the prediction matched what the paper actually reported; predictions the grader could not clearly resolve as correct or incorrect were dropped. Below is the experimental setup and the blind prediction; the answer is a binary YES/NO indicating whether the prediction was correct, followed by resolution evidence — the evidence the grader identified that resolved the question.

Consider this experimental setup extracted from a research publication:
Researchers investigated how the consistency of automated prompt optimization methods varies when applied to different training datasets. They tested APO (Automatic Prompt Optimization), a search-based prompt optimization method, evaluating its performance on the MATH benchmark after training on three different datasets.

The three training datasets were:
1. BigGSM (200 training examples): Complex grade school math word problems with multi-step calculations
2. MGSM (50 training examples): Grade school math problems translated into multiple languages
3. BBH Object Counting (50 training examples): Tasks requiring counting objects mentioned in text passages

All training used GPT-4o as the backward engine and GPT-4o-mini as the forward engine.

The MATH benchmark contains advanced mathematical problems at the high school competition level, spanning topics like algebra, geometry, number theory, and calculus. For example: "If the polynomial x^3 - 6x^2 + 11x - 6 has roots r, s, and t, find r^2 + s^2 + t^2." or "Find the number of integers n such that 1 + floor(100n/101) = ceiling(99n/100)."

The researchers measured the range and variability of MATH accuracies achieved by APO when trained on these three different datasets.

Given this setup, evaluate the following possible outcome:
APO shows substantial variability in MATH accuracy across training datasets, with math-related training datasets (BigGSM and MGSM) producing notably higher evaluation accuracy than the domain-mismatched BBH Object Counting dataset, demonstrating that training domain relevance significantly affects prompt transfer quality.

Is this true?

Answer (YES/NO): NO